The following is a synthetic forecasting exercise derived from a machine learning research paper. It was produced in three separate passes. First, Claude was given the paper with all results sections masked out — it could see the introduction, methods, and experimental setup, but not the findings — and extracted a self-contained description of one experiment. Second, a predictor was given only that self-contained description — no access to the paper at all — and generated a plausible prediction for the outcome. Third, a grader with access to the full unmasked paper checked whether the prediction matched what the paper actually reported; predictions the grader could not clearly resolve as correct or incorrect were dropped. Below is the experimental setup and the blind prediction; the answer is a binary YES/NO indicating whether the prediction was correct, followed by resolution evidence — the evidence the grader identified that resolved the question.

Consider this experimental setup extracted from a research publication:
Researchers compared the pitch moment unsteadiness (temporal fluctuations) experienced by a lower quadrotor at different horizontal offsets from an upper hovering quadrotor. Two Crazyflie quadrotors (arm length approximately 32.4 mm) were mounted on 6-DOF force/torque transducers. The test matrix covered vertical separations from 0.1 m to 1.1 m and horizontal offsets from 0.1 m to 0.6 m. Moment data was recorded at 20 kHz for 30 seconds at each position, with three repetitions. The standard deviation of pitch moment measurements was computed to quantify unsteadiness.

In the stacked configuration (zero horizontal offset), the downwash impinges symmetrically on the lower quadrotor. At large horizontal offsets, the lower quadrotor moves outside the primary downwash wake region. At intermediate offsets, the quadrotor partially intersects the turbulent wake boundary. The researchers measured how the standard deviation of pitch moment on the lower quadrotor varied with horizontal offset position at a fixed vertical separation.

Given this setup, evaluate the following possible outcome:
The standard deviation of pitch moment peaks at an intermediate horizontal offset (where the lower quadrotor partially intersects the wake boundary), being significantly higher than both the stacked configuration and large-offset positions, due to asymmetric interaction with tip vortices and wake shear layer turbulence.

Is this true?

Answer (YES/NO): YES